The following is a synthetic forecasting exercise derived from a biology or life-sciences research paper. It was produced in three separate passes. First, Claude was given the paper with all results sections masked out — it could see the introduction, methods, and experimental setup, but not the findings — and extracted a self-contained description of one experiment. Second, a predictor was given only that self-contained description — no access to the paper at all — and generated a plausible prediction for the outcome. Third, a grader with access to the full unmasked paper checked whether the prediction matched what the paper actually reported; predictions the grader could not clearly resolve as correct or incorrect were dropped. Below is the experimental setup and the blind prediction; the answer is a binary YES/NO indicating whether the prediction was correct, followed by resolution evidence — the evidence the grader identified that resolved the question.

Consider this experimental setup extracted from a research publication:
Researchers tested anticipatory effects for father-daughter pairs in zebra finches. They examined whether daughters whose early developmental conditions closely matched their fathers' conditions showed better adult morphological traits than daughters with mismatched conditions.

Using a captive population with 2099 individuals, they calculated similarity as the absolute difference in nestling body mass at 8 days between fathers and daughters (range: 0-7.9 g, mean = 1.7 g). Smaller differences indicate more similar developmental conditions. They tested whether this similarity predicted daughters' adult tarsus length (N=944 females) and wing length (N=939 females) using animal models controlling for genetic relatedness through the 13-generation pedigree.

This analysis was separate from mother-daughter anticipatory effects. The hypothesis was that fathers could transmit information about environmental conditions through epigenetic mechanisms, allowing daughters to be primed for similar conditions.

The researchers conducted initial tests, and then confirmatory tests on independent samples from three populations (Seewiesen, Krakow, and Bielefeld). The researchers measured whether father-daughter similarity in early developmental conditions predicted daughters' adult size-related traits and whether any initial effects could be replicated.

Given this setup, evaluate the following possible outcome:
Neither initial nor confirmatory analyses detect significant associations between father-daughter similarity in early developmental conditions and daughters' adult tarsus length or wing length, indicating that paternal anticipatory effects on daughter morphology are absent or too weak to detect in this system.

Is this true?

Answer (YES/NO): NO